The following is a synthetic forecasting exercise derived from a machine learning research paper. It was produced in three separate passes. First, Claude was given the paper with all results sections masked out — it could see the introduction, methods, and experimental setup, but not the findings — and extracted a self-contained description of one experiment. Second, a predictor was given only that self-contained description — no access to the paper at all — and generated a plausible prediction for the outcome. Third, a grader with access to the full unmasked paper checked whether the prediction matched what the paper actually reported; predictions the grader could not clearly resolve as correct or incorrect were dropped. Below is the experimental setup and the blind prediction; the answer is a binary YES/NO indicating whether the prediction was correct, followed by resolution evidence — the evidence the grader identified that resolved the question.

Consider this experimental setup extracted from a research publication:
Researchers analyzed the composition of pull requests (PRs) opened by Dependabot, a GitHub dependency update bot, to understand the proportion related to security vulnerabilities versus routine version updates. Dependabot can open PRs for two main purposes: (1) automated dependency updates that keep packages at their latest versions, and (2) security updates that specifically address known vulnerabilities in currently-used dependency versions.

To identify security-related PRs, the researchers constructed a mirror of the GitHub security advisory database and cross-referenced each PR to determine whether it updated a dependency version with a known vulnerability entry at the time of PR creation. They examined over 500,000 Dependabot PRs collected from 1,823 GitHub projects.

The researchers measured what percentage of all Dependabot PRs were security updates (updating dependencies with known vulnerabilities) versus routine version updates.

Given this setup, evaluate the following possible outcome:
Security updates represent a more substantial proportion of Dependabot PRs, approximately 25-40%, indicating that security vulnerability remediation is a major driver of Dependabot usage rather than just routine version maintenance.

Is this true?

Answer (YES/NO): NO